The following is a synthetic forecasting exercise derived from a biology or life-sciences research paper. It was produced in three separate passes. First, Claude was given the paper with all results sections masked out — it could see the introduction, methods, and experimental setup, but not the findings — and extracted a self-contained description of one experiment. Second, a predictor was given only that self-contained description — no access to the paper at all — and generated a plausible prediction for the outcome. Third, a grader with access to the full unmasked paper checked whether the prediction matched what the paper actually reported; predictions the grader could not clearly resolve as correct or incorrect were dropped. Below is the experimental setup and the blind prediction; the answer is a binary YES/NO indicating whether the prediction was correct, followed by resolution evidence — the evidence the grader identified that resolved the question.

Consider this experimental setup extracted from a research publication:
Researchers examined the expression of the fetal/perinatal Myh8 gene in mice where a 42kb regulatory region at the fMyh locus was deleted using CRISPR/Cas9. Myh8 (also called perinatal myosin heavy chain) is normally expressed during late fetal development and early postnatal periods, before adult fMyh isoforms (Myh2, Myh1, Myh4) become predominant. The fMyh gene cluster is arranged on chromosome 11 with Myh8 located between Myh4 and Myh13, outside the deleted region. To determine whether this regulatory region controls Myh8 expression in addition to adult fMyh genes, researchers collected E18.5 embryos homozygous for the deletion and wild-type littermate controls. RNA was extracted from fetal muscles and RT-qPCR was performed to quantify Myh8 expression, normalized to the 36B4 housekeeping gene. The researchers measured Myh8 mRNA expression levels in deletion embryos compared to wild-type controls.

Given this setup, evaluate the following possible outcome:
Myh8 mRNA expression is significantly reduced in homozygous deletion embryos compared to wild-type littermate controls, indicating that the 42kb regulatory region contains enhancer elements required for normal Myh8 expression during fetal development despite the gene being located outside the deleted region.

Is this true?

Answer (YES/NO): YES